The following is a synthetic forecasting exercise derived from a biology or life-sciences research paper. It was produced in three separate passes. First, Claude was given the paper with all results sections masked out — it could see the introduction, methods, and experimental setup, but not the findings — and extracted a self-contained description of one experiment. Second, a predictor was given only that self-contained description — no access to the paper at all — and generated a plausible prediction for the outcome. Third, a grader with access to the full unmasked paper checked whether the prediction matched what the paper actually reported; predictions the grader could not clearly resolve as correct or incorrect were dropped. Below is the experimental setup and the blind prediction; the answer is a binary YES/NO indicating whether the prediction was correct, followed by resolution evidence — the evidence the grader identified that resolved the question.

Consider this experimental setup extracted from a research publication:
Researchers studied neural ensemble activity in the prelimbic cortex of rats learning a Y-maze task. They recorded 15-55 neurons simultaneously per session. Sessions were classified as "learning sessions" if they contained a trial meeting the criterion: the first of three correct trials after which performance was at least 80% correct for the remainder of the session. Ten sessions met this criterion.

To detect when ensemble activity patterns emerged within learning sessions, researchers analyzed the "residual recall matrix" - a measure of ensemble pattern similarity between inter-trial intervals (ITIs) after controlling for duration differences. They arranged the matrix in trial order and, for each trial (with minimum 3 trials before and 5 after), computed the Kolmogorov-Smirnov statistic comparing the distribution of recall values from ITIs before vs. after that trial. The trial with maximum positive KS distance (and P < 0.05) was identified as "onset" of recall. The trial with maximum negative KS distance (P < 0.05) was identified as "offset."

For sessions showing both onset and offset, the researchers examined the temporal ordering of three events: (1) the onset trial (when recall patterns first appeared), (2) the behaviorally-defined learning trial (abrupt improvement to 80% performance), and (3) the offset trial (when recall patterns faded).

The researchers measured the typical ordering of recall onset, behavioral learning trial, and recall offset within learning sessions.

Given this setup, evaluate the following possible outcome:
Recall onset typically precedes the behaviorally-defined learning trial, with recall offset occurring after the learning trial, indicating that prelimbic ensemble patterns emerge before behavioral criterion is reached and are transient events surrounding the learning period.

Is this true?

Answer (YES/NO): YES